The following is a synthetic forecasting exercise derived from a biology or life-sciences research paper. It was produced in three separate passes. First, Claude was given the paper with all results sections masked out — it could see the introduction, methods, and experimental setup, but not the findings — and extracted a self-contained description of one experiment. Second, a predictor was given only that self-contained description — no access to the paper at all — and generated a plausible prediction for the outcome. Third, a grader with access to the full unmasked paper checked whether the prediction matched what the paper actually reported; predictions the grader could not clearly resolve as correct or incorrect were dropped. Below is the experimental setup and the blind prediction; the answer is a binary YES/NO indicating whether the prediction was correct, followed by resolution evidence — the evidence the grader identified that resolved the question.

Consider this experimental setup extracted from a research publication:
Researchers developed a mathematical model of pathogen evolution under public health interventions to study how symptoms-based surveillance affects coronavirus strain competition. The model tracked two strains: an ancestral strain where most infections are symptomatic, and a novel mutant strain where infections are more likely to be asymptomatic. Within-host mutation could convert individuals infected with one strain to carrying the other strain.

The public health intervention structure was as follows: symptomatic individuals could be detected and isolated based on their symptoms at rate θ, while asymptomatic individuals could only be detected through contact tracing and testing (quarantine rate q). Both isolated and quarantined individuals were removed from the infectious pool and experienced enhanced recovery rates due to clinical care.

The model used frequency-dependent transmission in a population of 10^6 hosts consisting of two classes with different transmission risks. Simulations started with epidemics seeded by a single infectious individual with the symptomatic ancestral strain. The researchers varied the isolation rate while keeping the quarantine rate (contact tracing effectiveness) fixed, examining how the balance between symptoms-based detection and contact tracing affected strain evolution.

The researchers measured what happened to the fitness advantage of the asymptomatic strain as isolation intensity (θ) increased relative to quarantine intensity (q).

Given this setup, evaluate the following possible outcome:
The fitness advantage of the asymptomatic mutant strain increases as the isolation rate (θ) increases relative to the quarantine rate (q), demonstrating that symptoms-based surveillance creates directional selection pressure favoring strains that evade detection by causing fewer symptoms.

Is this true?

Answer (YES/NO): NO